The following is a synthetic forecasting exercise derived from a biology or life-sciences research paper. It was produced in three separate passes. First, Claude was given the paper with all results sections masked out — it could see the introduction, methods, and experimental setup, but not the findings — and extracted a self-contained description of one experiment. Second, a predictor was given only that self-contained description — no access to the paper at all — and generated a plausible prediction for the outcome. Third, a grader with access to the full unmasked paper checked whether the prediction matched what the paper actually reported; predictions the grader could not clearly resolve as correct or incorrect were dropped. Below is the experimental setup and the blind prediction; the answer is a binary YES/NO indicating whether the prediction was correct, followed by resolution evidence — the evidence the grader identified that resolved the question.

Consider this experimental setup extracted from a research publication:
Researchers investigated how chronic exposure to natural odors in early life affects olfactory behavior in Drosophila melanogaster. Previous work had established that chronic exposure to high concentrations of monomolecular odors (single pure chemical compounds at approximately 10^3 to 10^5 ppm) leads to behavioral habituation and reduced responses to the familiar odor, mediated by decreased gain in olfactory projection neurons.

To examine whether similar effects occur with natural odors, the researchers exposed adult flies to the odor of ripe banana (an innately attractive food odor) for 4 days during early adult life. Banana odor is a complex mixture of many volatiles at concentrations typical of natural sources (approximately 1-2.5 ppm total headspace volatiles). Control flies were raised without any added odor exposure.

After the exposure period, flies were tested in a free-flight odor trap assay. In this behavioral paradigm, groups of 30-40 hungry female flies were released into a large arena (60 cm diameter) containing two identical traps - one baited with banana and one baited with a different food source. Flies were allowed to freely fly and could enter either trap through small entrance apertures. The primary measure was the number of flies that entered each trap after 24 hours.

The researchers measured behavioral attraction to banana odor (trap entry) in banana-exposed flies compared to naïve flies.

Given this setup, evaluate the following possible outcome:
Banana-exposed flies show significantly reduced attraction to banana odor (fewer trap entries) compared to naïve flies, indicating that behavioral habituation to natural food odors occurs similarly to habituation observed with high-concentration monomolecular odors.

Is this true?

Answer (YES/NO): NO